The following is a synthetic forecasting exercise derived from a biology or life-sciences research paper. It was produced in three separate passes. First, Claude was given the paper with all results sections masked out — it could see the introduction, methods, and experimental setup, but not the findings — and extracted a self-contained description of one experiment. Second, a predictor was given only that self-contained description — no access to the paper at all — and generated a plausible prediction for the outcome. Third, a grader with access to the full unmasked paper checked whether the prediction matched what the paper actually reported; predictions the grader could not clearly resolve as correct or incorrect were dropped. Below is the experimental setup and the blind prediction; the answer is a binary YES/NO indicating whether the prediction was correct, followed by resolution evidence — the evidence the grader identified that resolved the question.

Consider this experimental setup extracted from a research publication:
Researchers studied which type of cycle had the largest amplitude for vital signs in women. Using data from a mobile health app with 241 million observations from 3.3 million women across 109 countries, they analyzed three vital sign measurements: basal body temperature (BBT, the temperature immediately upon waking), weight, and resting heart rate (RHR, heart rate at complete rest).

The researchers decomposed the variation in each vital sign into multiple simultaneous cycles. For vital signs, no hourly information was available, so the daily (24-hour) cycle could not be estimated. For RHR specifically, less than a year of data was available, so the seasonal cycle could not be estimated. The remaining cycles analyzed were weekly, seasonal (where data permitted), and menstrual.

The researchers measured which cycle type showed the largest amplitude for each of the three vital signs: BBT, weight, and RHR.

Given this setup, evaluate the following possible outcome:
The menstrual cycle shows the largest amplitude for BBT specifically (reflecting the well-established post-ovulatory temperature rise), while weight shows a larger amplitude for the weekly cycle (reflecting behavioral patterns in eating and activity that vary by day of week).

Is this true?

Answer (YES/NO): NO